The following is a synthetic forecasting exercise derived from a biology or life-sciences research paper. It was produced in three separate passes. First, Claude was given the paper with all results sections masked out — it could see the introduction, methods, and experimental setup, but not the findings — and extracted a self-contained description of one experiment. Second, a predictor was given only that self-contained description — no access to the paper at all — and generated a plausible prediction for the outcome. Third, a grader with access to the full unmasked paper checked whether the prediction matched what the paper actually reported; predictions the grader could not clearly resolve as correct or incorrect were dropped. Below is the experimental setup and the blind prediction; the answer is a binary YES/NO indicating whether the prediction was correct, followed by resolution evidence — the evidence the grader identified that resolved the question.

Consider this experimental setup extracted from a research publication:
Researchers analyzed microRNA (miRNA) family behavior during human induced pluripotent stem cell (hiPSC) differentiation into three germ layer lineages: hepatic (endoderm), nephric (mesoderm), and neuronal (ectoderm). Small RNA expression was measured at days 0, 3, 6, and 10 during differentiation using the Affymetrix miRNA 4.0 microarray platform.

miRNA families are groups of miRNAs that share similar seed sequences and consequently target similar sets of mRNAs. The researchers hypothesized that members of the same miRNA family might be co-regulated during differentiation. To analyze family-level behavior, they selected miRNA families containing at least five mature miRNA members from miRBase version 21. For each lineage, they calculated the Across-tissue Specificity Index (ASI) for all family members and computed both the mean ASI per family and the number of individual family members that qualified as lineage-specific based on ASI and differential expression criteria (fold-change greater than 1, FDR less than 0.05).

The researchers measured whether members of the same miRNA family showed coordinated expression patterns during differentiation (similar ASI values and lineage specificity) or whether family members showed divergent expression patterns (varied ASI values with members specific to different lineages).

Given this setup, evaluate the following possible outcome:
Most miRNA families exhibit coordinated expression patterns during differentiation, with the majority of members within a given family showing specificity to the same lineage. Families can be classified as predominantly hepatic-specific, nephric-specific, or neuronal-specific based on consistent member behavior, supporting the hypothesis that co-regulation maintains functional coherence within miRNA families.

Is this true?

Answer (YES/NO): NO